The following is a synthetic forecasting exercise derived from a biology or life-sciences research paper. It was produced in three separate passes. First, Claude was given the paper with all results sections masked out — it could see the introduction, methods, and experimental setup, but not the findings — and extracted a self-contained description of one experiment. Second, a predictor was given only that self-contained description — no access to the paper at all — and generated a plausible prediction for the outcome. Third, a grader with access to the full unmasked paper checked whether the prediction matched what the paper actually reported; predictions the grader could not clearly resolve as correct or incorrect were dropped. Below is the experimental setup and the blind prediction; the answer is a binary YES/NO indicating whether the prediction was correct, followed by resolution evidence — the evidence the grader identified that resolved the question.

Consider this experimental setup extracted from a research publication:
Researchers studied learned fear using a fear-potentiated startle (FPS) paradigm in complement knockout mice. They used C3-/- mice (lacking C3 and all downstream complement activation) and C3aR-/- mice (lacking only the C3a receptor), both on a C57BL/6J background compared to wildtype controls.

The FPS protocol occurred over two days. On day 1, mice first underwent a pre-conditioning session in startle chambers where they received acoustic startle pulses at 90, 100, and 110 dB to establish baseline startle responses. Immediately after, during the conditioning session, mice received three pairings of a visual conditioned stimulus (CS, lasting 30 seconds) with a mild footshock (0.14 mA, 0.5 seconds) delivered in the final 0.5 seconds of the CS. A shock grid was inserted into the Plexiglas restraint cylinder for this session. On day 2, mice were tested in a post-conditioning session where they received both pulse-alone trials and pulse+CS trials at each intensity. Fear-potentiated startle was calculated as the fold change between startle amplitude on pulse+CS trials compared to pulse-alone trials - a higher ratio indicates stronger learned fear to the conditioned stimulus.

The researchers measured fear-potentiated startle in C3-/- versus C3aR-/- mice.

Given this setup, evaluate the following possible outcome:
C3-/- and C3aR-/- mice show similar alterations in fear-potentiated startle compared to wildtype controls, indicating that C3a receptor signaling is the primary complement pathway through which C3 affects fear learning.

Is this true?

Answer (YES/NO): NO